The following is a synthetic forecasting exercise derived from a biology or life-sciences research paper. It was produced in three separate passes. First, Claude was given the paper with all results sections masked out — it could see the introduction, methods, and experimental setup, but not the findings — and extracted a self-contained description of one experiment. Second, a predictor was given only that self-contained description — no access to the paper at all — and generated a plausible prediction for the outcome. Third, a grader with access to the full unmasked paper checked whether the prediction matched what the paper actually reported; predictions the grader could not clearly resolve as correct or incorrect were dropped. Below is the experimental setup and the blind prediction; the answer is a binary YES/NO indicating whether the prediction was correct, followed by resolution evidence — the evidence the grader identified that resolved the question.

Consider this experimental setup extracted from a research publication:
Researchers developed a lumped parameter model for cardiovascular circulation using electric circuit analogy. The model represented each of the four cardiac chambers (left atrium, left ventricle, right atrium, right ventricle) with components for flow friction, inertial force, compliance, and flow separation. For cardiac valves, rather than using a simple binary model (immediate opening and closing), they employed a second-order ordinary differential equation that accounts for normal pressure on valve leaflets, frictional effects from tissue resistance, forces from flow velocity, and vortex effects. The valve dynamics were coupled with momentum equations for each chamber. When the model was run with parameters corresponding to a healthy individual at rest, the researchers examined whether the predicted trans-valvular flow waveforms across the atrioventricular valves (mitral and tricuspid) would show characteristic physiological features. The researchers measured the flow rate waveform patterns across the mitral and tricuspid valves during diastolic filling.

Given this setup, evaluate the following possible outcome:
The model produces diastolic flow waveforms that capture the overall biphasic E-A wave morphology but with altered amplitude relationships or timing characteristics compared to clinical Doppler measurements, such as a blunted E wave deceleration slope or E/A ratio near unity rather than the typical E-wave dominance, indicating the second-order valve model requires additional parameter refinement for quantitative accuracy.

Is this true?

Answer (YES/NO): NO